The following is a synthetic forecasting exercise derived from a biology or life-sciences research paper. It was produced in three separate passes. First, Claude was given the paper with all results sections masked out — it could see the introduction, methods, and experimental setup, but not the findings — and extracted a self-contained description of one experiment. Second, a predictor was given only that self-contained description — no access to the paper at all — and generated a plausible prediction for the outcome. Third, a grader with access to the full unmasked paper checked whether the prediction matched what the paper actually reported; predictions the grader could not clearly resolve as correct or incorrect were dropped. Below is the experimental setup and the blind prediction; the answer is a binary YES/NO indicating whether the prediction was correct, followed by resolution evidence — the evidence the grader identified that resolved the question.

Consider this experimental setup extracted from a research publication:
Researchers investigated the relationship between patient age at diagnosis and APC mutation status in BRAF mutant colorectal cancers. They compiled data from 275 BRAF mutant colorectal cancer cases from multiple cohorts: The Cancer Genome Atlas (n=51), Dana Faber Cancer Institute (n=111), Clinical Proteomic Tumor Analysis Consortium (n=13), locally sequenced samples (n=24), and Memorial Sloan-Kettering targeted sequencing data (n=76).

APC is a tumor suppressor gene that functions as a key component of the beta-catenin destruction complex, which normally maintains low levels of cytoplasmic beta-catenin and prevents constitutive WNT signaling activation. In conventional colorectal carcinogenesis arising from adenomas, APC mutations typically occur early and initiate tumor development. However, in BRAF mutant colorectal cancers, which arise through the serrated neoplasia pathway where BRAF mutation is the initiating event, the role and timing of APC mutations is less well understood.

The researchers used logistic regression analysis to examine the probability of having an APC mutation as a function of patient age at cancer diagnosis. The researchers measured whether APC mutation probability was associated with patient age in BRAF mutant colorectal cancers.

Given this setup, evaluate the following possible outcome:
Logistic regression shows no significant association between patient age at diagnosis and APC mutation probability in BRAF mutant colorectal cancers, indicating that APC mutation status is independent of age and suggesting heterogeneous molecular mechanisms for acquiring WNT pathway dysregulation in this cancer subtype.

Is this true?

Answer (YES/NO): NO